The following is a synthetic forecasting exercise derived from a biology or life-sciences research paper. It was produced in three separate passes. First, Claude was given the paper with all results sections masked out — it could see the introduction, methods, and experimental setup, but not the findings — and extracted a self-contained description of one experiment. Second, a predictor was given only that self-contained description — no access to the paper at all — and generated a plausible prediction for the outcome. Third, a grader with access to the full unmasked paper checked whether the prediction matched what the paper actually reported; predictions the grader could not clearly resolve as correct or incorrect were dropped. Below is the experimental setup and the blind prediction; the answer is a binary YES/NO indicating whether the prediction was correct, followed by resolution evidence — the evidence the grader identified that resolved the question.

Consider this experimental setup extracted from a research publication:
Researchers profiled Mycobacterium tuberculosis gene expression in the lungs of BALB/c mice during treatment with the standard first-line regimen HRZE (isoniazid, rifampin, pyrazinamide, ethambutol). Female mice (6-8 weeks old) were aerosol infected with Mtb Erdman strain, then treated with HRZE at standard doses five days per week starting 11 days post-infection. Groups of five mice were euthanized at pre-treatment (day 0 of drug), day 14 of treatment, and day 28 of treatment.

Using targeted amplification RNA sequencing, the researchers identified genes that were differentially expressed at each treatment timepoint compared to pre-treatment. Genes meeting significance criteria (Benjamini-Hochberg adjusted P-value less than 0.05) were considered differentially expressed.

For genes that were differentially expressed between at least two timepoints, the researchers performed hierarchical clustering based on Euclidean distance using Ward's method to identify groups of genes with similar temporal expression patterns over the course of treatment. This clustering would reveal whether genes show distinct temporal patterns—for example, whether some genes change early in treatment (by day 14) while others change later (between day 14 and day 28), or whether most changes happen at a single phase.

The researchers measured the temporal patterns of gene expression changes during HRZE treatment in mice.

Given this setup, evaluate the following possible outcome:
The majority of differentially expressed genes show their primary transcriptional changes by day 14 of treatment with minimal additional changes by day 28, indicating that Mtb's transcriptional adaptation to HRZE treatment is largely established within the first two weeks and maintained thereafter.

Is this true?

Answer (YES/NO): YES